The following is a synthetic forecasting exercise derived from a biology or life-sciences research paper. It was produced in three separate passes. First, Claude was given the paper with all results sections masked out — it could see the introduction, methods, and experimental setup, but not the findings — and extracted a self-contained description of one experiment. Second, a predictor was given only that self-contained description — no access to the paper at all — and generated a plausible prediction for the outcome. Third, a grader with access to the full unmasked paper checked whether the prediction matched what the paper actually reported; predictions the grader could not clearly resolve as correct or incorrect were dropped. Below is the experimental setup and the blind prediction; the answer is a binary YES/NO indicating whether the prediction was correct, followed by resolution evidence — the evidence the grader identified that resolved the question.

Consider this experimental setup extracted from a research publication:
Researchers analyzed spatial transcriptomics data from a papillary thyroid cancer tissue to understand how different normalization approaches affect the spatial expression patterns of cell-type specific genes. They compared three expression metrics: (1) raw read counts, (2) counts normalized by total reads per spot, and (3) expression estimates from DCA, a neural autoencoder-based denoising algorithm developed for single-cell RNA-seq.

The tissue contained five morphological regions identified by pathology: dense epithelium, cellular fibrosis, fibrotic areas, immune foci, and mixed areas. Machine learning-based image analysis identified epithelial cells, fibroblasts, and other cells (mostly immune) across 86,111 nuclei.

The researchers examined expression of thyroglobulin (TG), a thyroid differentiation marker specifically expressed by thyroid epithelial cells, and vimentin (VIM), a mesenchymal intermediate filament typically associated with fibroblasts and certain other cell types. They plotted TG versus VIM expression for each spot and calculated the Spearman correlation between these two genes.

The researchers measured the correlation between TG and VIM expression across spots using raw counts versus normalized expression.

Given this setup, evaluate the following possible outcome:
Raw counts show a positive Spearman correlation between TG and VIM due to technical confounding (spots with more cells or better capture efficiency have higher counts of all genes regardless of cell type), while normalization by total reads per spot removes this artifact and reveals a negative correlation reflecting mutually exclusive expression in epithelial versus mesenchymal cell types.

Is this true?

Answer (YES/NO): NO